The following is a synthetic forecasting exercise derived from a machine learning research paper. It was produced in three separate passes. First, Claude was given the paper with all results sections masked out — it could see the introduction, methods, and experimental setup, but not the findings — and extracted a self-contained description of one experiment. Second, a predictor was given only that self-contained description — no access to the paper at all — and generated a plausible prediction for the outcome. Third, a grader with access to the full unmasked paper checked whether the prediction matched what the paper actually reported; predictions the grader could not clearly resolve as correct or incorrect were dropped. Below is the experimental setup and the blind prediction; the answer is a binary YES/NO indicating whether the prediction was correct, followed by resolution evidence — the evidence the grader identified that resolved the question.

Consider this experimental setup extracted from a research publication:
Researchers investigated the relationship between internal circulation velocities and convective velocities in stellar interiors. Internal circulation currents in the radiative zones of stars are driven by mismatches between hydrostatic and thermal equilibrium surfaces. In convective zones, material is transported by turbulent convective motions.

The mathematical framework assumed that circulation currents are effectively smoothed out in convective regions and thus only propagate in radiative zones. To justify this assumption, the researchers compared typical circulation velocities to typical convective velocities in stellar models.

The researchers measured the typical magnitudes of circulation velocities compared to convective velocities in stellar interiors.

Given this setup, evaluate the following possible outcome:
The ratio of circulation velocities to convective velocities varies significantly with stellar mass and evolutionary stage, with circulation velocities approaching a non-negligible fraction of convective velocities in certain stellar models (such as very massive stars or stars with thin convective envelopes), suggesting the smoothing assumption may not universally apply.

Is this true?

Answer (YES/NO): NO